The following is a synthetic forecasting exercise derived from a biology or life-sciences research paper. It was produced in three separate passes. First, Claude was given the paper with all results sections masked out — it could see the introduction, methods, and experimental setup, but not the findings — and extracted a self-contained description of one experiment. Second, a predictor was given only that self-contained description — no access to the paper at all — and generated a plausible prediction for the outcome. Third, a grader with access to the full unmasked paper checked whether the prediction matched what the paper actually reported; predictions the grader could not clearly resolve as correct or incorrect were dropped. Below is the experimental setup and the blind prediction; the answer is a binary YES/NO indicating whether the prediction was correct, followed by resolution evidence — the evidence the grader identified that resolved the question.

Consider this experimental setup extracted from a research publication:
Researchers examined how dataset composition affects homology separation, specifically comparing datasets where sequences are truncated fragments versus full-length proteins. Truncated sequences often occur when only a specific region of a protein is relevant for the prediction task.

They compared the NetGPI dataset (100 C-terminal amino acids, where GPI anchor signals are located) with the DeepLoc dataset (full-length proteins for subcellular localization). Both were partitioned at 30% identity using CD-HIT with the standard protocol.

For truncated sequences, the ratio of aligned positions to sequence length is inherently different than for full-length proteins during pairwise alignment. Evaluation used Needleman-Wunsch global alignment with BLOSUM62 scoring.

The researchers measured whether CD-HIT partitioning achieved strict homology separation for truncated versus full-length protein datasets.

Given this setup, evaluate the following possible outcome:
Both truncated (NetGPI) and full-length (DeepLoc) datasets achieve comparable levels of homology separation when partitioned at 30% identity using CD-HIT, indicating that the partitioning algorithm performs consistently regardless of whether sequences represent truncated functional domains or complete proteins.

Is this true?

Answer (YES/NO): NO